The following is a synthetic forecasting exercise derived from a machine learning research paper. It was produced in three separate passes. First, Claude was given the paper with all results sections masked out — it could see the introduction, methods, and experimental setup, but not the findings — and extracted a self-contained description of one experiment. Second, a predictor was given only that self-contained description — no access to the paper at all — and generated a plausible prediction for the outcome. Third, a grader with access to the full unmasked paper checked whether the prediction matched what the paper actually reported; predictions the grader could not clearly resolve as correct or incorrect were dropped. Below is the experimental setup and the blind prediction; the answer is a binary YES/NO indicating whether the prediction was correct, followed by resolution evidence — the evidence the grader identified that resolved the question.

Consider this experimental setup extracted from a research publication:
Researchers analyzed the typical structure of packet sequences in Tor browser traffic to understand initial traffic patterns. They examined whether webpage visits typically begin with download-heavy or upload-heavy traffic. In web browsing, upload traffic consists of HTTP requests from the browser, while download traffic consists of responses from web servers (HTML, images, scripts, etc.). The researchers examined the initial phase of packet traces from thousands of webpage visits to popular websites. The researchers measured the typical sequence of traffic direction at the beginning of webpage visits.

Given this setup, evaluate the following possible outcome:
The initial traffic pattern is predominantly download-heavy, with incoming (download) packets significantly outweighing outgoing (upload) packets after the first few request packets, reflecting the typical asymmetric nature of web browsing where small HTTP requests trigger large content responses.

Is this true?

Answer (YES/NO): YES